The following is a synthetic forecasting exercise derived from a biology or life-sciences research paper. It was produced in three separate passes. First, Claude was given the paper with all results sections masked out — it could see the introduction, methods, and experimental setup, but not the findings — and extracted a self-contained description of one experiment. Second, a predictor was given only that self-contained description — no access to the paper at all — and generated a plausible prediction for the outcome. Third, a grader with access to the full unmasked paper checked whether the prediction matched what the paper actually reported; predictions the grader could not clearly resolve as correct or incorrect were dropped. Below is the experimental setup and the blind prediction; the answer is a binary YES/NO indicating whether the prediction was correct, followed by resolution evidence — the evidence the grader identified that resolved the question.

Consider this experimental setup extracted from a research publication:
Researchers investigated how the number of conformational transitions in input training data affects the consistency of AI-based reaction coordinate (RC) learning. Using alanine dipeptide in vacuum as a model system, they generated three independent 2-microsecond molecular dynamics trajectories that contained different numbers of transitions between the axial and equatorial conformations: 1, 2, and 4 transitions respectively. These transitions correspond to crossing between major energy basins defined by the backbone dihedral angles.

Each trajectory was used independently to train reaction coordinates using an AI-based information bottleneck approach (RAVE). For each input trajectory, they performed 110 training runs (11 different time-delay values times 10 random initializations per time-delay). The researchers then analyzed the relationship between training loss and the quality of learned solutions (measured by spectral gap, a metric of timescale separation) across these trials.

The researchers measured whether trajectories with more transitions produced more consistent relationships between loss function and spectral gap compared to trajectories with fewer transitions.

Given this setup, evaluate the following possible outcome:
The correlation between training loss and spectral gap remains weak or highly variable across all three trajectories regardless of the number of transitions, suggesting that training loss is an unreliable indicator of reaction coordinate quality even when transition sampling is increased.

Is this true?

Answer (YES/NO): YES